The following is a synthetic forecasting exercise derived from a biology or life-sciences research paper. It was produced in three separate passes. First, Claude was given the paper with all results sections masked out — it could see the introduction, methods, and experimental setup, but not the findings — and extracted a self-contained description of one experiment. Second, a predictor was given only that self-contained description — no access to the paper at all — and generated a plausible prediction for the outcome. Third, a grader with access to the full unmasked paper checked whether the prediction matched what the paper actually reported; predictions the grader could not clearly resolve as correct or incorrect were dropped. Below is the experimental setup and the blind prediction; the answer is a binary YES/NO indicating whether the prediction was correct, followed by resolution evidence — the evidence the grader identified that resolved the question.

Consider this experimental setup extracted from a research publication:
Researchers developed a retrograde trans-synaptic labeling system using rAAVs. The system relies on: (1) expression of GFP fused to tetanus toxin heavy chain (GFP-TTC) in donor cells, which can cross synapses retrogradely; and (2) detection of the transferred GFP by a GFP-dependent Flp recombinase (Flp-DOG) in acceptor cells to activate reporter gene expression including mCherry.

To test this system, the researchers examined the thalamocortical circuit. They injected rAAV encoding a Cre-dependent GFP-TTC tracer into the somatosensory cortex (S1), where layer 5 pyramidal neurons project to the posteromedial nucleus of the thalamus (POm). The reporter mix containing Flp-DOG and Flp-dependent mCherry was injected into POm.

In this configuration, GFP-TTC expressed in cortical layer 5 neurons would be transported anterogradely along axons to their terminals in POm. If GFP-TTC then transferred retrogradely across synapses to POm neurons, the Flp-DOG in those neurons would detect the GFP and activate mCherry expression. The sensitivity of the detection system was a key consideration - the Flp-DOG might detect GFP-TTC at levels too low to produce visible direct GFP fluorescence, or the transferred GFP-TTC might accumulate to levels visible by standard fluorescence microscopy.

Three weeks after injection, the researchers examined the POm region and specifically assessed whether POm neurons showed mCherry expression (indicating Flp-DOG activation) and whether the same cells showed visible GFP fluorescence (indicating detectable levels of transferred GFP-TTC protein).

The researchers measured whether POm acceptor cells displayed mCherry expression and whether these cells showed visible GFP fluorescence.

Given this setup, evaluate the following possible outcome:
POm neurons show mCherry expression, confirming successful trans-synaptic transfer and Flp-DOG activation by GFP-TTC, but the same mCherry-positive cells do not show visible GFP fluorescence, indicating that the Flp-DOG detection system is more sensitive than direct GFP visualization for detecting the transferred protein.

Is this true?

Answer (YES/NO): YES